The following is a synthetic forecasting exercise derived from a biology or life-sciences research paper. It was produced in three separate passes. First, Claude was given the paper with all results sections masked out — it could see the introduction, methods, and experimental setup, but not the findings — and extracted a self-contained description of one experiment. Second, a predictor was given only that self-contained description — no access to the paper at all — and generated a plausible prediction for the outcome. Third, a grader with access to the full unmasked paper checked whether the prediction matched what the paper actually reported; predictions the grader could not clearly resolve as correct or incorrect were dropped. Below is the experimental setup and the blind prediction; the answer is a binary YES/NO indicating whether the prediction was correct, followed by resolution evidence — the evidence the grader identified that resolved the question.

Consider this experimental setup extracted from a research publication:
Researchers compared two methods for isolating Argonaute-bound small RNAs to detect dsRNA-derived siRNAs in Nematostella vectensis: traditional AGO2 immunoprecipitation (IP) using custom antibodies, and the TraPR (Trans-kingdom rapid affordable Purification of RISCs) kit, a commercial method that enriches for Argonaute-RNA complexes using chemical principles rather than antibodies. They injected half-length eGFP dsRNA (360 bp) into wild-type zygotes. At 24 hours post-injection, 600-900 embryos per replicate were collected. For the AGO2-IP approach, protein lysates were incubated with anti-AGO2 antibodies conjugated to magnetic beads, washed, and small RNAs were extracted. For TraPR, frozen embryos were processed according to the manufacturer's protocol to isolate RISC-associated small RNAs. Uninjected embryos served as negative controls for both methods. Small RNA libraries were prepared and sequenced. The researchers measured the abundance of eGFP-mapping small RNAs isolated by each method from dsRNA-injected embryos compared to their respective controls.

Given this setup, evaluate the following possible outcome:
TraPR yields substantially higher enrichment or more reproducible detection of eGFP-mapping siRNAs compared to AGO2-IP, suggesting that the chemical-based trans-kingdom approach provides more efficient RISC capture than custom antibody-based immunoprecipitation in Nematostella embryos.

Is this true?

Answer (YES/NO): NO